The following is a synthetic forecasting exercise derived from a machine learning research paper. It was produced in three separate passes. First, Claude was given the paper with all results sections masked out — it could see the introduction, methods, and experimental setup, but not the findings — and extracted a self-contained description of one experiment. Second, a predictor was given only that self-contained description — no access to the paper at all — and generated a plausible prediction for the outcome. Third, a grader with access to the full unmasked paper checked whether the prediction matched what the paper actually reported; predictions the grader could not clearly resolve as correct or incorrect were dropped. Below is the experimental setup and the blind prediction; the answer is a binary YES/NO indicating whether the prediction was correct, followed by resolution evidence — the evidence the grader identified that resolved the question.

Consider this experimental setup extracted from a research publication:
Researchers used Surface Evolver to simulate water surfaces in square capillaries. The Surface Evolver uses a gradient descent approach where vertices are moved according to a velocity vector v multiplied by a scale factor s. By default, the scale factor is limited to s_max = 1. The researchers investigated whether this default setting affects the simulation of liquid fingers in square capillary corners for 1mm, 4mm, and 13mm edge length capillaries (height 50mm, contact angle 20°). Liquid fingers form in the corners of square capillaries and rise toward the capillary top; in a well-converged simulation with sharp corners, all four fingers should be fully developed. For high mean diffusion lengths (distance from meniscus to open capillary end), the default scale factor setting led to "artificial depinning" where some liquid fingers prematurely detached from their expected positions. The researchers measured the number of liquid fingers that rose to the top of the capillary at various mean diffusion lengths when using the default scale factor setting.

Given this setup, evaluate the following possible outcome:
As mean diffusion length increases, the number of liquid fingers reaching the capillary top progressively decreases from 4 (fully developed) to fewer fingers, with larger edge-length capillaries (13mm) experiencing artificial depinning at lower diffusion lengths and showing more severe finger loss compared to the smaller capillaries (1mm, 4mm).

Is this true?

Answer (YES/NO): NO